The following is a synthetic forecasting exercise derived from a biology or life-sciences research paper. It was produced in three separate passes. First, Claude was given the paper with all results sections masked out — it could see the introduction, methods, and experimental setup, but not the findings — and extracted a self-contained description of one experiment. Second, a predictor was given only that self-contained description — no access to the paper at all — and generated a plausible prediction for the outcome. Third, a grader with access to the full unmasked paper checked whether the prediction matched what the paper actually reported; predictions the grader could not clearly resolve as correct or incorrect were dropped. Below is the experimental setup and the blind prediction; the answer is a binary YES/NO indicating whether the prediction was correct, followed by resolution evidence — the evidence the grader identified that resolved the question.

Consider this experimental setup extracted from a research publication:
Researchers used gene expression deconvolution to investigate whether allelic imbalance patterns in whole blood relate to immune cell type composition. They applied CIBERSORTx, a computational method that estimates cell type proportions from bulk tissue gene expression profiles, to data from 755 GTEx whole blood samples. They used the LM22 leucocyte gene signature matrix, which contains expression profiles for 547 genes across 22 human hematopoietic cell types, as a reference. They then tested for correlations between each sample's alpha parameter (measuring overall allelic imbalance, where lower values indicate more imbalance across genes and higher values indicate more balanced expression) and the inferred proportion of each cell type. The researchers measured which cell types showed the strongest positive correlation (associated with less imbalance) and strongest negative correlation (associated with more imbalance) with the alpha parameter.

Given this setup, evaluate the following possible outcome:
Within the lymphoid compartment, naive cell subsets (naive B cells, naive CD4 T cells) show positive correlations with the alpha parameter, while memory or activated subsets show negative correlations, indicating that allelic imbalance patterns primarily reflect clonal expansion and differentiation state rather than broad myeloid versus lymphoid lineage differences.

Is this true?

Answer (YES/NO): NO